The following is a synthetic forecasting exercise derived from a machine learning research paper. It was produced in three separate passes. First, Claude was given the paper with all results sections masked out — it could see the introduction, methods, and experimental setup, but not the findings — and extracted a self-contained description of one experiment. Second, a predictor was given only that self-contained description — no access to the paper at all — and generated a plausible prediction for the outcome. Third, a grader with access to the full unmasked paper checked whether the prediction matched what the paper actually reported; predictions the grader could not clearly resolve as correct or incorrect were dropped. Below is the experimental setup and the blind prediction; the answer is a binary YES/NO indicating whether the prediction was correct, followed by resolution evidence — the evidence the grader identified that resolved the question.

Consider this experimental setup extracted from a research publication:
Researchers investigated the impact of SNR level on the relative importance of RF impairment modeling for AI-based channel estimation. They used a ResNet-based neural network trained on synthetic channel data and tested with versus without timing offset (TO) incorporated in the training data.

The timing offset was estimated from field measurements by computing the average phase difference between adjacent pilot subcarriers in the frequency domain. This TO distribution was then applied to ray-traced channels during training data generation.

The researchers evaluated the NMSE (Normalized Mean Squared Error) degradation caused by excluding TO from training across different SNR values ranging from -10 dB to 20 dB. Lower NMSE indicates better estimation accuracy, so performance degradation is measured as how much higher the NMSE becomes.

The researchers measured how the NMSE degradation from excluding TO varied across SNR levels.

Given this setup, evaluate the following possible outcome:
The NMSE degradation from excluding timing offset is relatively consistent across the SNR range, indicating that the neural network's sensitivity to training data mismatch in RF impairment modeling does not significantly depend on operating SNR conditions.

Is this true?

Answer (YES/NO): NO